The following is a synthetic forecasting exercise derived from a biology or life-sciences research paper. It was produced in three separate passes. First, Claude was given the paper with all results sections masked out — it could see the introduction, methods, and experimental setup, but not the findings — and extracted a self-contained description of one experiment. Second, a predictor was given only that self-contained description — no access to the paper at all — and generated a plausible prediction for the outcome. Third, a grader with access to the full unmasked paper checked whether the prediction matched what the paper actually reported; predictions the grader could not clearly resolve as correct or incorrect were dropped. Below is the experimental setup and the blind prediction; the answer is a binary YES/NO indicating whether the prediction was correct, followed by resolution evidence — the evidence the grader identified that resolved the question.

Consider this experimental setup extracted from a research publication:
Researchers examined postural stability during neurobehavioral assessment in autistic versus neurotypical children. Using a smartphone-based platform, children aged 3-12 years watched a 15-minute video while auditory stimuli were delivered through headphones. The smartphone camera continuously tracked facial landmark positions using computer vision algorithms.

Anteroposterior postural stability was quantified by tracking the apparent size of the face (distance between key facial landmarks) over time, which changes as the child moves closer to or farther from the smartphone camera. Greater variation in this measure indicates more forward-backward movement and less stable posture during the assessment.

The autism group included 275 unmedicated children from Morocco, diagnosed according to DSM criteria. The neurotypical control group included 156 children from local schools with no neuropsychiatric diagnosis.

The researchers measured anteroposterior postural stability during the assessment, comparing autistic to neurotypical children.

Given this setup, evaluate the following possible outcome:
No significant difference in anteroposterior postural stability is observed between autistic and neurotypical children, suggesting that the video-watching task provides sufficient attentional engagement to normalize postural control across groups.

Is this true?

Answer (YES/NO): NO